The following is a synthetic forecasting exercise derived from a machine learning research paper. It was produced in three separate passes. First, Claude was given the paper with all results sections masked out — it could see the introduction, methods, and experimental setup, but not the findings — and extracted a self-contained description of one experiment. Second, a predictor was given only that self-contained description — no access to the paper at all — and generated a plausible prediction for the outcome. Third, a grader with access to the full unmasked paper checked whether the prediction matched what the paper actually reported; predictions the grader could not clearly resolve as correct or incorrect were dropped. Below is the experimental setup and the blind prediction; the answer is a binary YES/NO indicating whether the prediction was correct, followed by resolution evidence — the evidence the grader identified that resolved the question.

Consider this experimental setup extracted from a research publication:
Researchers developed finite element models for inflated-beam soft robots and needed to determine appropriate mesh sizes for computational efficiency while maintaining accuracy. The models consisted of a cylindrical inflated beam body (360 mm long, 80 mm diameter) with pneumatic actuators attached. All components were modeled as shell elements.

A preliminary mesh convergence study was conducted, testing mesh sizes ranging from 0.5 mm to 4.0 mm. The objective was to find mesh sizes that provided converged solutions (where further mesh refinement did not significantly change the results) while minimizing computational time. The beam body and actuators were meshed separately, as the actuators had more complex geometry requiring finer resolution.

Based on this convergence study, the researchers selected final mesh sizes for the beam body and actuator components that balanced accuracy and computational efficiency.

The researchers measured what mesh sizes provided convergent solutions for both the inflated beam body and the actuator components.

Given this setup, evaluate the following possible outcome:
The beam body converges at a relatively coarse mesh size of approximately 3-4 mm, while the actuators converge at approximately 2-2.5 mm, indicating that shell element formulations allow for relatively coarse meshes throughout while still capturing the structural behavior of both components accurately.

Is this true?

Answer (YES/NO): NO